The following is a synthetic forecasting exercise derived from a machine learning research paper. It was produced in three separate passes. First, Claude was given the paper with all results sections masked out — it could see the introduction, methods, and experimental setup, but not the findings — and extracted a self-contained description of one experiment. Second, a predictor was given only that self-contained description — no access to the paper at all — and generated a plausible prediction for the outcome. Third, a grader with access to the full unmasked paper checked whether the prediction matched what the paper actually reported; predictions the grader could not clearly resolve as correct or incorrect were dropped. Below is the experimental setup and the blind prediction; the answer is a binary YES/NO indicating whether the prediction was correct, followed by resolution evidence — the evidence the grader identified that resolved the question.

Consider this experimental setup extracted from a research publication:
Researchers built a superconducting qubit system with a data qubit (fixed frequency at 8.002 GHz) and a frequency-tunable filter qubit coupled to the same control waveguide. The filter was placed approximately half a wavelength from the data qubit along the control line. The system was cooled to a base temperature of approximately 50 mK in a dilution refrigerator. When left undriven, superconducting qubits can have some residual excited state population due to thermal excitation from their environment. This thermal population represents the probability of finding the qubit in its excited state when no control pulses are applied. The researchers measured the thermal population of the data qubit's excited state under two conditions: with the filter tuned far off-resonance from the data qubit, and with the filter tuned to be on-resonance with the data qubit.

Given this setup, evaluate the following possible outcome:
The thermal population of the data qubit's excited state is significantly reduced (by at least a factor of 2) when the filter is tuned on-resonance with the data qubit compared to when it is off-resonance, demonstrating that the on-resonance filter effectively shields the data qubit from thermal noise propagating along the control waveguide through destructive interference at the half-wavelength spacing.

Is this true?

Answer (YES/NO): NO